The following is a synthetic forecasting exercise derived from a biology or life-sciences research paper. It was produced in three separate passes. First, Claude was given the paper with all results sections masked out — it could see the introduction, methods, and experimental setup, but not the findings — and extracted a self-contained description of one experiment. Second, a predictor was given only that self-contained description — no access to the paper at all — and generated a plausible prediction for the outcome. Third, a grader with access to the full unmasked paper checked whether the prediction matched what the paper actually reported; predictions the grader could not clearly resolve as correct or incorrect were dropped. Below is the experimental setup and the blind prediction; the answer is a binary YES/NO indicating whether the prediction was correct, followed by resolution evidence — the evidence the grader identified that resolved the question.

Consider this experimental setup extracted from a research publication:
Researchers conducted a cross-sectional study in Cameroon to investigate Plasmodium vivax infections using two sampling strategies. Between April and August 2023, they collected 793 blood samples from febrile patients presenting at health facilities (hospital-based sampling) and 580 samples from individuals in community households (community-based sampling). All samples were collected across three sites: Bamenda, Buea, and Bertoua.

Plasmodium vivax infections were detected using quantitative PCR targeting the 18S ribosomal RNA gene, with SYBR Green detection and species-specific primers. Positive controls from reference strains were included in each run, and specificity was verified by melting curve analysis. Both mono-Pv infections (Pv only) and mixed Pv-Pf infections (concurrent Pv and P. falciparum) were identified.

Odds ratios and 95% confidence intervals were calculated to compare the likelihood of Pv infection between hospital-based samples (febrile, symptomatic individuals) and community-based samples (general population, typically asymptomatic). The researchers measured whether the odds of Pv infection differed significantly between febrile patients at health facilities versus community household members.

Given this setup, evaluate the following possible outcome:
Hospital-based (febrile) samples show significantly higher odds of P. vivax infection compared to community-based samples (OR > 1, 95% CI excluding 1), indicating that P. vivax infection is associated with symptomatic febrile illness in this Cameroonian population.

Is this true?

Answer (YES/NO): NO